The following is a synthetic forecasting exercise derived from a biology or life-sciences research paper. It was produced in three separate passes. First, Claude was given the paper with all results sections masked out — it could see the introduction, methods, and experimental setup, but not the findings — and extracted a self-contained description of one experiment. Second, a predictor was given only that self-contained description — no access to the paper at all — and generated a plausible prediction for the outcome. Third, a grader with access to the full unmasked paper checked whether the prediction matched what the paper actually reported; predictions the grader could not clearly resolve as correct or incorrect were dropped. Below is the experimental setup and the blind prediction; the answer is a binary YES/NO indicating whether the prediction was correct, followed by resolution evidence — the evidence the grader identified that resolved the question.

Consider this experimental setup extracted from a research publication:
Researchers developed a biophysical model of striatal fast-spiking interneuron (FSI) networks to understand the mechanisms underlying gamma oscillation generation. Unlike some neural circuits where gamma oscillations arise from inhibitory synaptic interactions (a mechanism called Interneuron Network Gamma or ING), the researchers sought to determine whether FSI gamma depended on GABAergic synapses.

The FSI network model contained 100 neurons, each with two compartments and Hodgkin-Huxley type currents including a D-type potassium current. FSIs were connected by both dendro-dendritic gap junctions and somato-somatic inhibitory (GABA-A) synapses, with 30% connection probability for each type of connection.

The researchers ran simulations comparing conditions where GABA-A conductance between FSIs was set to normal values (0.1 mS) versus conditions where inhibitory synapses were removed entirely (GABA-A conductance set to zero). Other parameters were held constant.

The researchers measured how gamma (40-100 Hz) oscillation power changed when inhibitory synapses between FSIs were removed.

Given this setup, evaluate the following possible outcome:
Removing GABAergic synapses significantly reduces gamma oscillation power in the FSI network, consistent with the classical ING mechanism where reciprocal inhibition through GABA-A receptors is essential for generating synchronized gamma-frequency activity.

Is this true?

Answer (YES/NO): NO